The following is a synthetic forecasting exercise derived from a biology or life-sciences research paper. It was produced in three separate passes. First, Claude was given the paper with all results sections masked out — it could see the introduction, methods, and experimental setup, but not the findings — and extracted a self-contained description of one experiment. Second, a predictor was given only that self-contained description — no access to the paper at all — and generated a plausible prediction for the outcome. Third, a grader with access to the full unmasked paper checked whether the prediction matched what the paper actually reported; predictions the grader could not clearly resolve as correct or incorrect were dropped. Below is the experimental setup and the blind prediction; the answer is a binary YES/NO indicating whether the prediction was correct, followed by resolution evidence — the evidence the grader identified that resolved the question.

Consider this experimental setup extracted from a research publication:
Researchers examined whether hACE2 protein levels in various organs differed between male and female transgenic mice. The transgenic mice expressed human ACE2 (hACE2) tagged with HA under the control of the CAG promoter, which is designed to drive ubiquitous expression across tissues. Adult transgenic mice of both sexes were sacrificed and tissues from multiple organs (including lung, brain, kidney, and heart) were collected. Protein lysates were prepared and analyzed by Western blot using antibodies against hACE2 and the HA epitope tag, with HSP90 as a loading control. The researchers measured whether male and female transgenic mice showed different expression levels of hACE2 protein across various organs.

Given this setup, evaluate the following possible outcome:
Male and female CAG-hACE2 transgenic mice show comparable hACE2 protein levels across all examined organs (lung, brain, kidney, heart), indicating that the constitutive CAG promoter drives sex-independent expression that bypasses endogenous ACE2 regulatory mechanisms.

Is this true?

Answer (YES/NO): YES